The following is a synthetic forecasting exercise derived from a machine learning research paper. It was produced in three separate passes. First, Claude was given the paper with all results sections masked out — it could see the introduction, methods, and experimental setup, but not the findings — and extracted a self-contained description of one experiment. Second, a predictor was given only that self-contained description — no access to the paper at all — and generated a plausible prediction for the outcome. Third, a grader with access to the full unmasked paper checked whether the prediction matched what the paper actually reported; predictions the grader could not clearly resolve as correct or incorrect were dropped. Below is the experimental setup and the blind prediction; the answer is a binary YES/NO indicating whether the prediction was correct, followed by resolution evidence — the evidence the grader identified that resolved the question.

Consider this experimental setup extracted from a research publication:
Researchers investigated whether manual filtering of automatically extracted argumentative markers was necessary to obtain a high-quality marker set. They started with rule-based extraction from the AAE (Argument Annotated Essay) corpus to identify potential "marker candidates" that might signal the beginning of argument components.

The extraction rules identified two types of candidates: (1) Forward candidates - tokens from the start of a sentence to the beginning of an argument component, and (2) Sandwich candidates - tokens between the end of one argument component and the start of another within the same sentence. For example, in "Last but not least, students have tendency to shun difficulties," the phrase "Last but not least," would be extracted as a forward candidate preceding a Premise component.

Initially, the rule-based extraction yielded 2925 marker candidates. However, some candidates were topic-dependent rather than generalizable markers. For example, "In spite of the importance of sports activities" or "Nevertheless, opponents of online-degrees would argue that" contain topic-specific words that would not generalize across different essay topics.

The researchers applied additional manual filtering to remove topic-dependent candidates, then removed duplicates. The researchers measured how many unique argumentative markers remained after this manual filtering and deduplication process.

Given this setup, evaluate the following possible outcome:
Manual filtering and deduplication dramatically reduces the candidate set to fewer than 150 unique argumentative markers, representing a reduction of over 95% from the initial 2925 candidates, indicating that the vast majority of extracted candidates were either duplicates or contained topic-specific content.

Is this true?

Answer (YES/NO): NO